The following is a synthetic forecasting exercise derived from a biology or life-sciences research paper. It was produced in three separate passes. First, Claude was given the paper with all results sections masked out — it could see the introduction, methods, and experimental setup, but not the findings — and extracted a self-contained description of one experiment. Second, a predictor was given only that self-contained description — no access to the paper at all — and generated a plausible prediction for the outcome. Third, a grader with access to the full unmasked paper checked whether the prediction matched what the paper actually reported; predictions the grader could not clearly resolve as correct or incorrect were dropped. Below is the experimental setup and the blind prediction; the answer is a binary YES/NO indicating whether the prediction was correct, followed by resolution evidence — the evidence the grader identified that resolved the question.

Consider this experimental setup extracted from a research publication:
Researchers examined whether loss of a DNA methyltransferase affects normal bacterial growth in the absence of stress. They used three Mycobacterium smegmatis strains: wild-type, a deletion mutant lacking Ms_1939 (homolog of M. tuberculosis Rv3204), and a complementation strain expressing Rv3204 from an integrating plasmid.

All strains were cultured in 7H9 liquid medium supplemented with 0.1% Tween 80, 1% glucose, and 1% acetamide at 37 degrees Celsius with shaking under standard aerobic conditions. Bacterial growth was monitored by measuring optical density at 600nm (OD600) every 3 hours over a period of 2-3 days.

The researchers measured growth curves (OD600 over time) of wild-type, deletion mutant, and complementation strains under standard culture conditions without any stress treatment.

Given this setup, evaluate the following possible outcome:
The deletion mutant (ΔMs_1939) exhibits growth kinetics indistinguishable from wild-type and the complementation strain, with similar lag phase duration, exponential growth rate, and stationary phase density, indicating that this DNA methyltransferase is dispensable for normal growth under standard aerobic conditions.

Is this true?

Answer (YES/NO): YES